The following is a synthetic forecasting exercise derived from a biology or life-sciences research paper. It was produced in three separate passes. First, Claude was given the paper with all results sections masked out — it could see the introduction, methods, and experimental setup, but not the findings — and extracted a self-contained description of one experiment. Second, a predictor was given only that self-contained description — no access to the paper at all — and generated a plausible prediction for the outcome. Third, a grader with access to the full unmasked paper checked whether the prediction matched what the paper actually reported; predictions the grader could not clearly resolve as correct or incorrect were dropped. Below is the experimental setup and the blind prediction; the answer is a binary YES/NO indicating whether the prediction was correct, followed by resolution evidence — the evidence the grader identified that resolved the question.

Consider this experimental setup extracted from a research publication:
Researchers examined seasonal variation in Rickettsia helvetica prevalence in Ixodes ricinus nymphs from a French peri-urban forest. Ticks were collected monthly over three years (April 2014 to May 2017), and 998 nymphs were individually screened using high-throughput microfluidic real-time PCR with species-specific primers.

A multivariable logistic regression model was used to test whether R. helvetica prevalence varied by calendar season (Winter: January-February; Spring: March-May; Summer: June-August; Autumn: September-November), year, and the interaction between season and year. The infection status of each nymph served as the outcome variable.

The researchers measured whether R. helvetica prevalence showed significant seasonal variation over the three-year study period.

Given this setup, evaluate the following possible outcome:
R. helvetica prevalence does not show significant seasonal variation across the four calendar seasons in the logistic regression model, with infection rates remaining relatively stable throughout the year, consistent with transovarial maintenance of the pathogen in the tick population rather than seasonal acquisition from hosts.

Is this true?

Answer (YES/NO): NO